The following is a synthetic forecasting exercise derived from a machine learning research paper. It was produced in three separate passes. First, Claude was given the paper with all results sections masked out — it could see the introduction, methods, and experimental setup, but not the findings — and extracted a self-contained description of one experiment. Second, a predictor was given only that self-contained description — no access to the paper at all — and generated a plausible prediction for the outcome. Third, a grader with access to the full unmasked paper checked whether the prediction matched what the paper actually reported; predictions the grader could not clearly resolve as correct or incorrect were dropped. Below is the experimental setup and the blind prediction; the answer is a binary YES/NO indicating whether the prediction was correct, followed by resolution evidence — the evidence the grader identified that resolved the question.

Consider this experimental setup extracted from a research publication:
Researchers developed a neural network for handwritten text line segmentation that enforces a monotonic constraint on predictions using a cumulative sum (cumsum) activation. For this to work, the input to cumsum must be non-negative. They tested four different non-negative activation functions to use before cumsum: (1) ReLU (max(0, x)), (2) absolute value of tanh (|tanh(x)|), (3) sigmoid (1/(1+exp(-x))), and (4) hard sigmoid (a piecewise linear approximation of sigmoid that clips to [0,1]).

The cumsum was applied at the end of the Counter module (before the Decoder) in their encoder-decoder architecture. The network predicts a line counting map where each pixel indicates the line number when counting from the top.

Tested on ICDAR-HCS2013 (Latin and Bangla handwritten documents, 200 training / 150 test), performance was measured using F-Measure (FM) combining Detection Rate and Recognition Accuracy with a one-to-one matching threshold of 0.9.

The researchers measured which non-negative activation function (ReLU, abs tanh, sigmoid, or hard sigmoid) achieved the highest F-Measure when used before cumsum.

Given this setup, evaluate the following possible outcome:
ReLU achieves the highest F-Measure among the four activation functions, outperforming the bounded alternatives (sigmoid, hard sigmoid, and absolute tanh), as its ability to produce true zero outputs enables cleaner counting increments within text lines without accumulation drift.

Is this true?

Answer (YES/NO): NO